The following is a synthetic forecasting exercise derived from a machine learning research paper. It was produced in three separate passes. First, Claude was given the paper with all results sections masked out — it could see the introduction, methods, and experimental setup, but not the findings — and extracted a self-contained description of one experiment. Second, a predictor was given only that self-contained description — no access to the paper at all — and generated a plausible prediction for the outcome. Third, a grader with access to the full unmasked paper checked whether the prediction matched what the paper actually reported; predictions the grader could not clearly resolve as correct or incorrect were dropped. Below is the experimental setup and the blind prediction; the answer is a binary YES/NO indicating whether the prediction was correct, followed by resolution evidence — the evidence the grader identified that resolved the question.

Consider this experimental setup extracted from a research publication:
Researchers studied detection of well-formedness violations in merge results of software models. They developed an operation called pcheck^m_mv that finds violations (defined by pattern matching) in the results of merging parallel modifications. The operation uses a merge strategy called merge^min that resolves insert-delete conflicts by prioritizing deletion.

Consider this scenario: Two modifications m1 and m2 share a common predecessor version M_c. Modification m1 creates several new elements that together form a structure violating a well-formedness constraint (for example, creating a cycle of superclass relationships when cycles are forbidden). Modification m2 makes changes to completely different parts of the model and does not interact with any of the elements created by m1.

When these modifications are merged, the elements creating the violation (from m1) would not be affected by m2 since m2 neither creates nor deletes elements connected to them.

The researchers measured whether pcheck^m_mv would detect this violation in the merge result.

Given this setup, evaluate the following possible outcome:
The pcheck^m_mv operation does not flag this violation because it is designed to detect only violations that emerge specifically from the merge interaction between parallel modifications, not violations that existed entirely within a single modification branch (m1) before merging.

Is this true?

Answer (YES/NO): NO